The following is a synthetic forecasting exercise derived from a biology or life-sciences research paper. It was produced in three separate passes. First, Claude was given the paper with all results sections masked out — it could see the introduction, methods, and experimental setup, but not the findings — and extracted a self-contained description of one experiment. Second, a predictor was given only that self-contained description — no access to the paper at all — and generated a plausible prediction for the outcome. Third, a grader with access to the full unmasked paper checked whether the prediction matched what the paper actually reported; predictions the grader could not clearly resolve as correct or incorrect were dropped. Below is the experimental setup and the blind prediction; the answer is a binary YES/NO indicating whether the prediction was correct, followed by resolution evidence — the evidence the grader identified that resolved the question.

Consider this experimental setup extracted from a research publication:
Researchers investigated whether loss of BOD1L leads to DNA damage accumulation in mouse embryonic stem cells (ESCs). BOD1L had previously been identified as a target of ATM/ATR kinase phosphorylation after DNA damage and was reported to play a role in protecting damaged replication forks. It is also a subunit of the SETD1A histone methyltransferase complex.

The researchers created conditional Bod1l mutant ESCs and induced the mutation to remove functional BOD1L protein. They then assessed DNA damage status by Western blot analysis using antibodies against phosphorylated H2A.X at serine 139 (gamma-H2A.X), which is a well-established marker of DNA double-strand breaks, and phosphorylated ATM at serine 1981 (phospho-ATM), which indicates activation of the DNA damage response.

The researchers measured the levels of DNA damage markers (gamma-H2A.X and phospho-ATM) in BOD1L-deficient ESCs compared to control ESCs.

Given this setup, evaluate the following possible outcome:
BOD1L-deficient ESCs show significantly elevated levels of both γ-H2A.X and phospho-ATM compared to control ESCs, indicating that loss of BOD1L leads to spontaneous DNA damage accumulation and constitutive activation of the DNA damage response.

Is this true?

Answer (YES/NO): YES